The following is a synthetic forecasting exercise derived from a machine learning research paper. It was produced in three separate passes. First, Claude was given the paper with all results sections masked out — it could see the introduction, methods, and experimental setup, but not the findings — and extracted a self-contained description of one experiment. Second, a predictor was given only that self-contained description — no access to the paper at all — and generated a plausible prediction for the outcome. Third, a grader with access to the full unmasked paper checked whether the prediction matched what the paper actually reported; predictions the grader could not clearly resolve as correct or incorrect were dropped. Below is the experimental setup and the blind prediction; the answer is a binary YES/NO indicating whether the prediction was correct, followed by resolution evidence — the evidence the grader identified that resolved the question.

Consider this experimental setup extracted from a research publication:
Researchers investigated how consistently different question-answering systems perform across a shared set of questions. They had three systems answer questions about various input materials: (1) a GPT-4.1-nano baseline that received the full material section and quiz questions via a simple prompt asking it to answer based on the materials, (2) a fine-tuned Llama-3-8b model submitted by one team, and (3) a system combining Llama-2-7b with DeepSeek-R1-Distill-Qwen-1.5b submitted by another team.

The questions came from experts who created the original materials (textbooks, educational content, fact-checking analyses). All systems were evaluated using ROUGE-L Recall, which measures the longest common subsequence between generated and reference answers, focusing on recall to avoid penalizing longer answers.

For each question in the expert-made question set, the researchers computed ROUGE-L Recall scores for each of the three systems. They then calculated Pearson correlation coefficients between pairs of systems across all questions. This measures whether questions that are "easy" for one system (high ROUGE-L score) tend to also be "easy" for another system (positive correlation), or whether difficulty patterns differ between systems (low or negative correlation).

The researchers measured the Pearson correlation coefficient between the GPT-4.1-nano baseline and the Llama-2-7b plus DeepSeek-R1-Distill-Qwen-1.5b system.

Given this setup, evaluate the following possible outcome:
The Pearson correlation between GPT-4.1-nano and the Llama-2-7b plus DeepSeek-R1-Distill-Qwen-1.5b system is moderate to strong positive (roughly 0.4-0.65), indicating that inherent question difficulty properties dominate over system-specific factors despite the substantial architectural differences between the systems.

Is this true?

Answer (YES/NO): NO